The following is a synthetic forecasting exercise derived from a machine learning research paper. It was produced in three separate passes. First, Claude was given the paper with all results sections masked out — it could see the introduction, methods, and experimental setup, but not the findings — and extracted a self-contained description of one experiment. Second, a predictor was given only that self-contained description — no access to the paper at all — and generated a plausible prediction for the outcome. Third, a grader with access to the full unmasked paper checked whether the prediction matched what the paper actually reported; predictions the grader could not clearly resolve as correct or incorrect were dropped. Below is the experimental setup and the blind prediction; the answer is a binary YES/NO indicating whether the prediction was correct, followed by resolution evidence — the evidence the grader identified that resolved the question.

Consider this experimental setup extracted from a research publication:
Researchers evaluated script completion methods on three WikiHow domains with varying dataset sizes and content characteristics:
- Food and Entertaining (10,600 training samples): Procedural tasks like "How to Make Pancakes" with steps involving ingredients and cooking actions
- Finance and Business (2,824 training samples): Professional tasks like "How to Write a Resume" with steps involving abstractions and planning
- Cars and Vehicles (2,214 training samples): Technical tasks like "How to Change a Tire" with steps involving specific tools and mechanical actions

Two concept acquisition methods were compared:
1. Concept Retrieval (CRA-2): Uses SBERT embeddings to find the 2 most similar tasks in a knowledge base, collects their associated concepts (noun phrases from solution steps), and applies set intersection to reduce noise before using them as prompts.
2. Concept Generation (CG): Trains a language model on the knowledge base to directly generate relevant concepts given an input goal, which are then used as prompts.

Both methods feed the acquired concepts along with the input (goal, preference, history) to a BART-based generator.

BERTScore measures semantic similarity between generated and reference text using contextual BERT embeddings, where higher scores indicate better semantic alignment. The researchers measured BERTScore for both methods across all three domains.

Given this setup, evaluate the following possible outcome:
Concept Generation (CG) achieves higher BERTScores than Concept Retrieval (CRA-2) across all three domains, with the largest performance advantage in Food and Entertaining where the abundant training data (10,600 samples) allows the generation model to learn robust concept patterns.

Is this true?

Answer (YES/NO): NO